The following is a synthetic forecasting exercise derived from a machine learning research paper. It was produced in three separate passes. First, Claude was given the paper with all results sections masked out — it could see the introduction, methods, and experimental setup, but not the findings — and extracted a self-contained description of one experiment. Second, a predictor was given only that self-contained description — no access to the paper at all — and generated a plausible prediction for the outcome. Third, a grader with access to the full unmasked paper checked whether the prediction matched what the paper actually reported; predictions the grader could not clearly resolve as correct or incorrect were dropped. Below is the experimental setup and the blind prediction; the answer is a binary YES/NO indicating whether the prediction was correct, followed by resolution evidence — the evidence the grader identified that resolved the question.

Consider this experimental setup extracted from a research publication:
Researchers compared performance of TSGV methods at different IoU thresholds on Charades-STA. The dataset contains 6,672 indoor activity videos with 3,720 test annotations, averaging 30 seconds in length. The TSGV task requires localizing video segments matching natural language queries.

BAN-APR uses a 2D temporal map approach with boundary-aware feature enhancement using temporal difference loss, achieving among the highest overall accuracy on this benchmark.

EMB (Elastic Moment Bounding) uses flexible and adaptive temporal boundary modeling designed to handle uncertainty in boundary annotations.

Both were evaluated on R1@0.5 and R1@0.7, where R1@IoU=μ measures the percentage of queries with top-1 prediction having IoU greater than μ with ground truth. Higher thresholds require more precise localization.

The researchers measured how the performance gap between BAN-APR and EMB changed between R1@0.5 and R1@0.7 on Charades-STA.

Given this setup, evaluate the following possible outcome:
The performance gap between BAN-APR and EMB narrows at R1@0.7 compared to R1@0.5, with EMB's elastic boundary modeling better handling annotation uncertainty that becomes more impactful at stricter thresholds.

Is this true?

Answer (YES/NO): YES